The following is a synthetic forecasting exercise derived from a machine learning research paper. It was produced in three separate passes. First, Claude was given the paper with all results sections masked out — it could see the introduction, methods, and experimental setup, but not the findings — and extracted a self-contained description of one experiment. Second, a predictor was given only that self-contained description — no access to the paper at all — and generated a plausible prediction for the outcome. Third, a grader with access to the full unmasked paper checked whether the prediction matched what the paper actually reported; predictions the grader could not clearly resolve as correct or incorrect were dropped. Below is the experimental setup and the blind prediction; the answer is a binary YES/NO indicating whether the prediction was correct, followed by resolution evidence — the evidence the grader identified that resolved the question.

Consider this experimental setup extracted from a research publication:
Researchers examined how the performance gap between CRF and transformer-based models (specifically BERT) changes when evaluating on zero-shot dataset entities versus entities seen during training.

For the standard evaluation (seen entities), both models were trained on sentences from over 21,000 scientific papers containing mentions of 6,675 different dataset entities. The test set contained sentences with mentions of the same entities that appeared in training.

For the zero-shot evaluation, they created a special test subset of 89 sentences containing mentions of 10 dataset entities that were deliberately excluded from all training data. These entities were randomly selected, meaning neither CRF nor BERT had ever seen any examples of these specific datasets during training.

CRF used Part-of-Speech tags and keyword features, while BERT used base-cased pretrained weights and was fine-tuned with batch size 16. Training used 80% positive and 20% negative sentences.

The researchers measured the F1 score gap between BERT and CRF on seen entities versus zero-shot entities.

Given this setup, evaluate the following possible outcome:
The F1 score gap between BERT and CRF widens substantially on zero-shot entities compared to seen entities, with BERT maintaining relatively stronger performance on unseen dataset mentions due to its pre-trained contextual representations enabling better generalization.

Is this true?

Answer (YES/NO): YES